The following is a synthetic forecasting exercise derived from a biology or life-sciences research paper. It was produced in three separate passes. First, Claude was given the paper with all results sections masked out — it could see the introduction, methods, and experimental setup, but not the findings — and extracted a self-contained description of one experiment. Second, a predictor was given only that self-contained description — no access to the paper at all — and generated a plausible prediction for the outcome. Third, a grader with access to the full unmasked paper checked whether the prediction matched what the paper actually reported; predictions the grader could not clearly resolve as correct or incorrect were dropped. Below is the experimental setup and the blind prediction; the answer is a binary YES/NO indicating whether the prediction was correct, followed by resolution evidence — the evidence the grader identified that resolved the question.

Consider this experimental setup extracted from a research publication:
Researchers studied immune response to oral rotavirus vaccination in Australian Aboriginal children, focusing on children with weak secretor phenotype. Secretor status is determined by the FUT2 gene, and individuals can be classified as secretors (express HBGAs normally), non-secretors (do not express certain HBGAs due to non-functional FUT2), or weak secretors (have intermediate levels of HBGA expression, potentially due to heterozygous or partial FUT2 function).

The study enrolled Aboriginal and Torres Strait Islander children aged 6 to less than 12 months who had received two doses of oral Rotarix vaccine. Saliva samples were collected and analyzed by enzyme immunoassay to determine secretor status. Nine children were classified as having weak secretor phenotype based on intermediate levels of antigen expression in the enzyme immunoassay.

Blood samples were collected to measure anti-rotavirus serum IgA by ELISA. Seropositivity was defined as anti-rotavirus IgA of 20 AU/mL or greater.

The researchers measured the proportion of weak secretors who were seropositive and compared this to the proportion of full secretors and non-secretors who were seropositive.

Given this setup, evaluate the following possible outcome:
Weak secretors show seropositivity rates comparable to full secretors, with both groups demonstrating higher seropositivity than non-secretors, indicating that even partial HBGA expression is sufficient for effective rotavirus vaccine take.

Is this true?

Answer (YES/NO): NO